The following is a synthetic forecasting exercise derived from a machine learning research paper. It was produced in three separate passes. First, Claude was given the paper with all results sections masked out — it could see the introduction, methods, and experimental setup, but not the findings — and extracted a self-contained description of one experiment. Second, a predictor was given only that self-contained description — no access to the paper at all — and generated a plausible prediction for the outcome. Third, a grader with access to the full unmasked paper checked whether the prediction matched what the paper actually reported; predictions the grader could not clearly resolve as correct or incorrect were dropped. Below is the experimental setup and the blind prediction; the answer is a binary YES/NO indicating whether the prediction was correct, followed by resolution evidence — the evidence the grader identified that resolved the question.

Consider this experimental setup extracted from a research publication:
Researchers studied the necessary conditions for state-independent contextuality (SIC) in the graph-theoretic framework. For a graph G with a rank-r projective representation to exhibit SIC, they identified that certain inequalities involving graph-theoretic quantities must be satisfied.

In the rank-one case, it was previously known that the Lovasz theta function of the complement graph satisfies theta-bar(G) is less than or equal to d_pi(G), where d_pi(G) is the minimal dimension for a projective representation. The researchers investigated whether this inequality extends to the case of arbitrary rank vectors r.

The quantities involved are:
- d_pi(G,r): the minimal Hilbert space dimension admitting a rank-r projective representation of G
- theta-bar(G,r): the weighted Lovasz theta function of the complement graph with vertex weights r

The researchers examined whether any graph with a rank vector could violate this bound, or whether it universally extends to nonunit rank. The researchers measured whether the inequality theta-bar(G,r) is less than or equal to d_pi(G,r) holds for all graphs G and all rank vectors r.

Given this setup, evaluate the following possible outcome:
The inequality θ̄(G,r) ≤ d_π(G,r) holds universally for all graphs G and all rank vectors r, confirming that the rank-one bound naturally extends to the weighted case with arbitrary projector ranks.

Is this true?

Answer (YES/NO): YES